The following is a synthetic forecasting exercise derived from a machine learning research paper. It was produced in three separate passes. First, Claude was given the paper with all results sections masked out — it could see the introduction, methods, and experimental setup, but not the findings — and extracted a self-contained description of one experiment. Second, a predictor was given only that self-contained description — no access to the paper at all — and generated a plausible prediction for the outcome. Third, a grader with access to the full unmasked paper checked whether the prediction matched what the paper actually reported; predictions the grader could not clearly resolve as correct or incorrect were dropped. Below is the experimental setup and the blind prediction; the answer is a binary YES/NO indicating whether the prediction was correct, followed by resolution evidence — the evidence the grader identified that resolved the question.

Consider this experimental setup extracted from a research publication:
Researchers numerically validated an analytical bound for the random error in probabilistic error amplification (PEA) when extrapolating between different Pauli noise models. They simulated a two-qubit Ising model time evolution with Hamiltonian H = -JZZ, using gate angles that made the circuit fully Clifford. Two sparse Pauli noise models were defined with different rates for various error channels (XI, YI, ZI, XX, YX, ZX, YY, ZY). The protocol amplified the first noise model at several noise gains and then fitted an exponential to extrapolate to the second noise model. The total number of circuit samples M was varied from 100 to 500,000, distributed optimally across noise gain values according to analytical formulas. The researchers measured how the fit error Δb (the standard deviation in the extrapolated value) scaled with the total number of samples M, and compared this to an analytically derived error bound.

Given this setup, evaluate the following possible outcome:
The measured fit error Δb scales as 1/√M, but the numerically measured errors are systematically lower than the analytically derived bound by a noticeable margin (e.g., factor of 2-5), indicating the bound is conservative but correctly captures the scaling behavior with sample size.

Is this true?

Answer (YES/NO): NO